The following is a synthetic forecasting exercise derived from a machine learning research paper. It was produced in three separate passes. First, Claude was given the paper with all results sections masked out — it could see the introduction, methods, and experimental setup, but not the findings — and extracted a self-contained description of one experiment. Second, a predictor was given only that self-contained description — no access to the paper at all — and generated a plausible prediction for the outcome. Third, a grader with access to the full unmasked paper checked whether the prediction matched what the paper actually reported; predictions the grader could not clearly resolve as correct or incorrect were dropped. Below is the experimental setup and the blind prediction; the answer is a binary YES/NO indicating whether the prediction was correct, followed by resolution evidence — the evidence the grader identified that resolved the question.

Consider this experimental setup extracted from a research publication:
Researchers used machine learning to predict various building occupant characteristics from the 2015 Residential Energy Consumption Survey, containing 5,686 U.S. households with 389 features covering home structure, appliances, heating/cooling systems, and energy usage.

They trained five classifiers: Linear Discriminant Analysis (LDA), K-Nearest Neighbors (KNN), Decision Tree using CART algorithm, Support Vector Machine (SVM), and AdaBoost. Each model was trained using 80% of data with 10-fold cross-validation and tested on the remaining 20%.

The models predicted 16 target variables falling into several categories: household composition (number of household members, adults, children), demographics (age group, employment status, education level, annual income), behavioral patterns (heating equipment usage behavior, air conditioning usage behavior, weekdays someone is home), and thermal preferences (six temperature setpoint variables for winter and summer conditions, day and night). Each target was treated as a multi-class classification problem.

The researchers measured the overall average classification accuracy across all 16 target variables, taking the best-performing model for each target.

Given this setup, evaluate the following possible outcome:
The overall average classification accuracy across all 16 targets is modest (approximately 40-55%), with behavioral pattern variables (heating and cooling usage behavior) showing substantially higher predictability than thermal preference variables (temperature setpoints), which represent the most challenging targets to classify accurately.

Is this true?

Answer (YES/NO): NO